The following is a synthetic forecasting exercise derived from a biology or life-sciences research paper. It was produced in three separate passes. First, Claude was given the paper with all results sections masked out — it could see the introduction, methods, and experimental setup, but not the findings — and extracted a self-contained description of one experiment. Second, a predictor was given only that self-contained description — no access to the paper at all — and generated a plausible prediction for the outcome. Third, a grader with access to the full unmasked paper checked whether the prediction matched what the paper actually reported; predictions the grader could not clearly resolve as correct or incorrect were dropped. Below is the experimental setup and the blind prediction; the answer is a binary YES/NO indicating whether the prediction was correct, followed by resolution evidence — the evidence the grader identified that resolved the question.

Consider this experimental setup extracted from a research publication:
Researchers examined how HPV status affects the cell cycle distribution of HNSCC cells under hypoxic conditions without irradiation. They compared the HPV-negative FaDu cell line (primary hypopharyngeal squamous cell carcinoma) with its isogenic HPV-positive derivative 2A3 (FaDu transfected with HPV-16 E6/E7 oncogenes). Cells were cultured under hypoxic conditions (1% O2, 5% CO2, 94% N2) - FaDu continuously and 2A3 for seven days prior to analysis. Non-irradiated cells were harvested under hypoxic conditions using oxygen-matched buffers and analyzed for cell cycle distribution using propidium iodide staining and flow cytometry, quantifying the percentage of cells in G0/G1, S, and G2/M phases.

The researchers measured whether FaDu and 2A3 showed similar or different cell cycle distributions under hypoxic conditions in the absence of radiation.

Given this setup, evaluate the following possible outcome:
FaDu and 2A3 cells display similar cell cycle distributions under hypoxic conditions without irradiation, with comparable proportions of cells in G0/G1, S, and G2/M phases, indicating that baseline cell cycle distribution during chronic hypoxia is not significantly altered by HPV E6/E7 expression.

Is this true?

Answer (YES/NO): NO